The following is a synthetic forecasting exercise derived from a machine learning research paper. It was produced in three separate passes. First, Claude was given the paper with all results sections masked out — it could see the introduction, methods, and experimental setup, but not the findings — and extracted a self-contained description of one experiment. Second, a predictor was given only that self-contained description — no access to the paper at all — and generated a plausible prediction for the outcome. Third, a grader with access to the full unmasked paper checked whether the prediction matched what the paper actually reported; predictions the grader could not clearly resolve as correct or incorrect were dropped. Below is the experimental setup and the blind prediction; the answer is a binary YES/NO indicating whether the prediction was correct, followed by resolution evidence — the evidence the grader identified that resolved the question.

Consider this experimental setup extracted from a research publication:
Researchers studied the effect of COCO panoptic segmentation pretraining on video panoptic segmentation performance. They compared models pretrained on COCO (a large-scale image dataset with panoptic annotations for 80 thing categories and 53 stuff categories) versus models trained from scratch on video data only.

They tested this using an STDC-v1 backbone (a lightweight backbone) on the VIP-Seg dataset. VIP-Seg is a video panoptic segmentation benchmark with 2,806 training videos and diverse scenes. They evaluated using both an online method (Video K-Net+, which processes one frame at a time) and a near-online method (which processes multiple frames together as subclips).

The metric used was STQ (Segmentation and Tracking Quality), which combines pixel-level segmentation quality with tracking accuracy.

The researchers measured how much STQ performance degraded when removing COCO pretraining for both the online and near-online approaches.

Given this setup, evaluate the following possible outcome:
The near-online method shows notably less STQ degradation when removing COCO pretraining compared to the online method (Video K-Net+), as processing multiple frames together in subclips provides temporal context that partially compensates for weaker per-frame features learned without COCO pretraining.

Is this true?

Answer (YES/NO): YES